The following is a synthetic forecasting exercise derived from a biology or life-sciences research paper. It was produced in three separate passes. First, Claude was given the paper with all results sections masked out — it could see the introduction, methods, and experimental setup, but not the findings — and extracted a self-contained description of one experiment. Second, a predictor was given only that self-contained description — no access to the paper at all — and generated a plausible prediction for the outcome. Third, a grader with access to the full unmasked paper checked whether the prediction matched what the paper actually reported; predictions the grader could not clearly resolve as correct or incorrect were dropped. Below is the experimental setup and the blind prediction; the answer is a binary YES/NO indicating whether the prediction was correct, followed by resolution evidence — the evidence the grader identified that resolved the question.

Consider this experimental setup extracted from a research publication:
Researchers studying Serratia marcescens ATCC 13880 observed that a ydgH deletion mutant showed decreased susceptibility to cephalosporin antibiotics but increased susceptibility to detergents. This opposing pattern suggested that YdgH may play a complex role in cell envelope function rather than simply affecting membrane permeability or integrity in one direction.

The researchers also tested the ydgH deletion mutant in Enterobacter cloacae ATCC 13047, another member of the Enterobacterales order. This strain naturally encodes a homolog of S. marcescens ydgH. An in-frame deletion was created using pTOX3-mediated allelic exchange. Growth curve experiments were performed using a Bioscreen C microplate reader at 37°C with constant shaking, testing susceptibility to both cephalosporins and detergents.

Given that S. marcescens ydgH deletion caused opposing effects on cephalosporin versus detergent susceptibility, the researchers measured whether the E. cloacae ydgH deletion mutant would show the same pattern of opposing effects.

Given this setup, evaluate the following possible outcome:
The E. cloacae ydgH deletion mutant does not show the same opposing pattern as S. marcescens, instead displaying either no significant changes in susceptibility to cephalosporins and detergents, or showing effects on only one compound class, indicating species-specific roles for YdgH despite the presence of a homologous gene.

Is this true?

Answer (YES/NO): NO